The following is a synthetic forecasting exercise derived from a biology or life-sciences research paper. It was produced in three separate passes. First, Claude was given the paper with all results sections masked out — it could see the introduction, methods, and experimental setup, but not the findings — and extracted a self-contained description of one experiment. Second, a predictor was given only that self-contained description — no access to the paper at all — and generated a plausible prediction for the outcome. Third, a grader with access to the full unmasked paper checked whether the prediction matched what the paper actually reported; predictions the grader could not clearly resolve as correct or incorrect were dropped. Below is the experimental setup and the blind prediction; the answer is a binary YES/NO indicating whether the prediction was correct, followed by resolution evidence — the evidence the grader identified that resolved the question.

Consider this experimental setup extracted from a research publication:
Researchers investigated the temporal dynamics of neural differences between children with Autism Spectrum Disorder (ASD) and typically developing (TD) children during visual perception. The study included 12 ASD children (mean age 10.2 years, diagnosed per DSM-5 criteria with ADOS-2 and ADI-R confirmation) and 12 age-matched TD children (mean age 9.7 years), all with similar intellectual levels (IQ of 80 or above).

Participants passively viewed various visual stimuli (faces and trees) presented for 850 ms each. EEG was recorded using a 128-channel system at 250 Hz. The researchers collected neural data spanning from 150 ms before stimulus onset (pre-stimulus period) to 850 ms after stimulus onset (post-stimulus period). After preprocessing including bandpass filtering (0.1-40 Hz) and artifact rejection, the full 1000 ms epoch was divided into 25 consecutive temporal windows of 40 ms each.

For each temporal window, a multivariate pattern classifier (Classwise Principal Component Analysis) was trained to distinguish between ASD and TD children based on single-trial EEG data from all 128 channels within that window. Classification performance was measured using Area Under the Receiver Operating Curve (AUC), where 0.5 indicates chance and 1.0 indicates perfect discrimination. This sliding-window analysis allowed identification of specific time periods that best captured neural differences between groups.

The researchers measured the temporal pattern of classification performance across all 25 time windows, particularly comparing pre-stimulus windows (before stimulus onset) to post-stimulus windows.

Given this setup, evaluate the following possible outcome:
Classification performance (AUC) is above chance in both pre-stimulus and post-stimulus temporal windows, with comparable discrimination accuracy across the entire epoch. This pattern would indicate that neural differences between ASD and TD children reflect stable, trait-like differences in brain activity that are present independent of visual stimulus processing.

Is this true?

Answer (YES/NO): NO